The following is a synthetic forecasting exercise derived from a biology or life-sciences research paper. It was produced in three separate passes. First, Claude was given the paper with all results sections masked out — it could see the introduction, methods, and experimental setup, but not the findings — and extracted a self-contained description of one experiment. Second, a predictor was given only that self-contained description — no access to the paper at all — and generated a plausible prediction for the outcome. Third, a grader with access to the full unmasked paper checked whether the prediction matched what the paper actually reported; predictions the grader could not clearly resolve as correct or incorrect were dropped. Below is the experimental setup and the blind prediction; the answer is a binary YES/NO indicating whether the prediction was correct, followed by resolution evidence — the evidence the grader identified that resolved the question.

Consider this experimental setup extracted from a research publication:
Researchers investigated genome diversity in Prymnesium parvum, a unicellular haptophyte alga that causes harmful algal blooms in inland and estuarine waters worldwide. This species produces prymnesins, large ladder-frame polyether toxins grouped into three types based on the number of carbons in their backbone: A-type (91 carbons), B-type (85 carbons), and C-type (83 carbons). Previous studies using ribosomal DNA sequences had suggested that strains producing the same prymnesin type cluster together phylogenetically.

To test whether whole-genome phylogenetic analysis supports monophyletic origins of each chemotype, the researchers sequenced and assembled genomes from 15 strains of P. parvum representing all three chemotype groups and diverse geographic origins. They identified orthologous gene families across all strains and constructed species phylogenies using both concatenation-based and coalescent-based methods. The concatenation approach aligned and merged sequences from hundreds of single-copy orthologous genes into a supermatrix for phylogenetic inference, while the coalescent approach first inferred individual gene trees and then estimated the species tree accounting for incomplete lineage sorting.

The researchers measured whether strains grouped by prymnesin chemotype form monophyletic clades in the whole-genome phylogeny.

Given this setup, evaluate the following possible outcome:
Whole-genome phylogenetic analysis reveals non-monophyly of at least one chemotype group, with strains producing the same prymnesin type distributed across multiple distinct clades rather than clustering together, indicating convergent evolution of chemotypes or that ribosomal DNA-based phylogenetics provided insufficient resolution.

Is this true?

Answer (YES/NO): NO